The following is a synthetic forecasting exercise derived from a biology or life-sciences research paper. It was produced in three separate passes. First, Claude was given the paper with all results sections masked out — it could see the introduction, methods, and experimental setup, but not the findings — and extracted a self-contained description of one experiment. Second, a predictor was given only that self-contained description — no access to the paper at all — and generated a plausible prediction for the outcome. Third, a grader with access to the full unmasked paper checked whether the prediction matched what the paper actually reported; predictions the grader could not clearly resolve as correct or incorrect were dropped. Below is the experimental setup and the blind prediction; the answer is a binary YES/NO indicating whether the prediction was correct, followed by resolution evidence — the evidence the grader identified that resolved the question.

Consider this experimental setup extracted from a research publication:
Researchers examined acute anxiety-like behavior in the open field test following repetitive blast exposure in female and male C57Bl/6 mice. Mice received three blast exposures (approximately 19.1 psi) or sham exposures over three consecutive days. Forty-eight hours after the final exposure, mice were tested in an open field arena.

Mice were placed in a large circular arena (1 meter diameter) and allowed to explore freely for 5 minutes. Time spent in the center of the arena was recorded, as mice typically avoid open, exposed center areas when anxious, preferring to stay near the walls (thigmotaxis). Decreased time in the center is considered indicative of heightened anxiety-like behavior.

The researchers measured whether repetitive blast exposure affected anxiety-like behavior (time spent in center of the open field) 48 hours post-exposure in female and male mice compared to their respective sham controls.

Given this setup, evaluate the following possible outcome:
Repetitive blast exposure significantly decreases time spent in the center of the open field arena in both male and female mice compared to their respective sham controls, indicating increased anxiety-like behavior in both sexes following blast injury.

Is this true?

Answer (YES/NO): YES